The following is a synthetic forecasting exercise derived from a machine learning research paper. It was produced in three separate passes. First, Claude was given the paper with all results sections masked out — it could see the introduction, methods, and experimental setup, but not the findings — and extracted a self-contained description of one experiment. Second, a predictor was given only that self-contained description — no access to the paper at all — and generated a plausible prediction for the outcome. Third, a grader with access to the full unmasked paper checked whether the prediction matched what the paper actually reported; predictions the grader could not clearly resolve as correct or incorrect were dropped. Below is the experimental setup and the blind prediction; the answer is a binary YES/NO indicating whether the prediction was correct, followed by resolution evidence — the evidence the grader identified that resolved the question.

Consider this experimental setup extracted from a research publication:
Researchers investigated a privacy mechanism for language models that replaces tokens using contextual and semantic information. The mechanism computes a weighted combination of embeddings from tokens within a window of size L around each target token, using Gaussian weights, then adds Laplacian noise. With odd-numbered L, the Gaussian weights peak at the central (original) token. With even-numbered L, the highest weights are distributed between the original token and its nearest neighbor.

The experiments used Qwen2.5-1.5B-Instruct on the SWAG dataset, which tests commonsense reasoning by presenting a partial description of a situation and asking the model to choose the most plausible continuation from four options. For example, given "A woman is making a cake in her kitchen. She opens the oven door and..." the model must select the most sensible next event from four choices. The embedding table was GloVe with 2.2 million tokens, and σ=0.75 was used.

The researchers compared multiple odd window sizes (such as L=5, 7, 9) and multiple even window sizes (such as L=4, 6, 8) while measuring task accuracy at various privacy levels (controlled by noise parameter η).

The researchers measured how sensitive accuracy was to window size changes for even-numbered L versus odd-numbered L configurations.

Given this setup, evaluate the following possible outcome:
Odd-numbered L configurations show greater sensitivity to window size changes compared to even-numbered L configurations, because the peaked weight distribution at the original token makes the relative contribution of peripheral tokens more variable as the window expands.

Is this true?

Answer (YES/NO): NO